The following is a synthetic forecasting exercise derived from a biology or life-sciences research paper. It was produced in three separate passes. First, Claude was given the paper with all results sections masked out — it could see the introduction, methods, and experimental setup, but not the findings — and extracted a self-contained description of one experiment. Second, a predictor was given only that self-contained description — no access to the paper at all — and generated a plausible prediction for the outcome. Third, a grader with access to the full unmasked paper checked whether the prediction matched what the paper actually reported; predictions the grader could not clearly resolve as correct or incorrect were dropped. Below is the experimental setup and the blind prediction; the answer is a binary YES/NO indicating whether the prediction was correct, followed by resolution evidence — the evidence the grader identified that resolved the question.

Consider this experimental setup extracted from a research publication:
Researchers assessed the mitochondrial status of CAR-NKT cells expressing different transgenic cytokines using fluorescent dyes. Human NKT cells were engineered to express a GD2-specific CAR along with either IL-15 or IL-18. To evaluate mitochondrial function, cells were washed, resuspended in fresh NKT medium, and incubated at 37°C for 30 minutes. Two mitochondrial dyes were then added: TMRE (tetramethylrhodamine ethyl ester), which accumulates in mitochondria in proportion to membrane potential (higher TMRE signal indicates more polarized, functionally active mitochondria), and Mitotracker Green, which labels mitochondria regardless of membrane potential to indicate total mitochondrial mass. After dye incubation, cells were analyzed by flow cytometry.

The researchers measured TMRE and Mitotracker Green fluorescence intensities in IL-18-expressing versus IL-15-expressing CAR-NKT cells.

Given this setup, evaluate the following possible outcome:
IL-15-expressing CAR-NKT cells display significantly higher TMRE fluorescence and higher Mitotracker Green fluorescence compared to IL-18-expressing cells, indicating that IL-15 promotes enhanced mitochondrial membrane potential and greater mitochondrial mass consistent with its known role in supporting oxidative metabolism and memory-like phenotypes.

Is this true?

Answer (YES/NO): NO